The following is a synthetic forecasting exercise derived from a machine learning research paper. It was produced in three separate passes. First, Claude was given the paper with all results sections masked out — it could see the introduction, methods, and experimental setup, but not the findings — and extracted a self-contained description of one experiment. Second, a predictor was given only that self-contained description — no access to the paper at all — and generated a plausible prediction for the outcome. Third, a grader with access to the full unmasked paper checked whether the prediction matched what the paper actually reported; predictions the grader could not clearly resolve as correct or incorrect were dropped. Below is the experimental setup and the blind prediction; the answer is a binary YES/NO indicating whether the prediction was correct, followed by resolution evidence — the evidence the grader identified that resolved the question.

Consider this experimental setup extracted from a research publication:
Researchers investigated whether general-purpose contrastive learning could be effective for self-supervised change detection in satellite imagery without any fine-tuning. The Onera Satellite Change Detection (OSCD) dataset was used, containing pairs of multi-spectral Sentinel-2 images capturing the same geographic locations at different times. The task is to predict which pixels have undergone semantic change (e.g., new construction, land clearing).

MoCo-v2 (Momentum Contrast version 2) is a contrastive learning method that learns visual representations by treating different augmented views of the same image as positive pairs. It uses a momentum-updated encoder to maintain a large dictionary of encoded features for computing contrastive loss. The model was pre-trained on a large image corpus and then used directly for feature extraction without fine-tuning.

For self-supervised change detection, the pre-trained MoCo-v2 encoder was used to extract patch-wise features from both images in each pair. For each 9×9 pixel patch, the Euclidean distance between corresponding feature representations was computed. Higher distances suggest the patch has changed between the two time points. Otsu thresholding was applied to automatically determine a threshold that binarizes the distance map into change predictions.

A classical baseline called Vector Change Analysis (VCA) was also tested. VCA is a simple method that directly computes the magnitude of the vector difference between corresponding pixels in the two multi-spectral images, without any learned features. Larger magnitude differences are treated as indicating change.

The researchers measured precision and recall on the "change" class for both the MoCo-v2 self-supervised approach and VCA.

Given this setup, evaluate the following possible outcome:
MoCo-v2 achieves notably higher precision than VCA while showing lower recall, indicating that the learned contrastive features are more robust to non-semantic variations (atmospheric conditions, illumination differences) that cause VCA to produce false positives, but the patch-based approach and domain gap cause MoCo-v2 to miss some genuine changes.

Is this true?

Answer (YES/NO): YES